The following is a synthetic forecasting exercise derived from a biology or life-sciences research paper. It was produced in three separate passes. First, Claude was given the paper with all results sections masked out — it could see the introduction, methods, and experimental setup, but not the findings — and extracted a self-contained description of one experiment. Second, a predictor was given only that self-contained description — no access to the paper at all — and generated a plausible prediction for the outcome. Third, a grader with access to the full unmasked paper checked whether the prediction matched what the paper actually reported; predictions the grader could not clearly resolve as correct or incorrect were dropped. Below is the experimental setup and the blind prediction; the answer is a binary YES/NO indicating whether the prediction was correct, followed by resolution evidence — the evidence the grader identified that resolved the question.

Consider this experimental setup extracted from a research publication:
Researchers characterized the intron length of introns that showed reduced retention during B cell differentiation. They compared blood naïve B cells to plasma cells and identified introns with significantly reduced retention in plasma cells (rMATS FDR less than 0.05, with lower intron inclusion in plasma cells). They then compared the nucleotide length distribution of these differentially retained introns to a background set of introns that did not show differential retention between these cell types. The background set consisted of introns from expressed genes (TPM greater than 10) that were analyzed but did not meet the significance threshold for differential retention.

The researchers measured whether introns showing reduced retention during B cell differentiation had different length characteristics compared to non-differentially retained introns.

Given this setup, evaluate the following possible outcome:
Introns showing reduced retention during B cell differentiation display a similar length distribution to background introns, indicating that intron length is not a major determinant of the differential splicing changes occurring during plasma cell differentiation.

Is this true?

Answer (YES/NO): NO